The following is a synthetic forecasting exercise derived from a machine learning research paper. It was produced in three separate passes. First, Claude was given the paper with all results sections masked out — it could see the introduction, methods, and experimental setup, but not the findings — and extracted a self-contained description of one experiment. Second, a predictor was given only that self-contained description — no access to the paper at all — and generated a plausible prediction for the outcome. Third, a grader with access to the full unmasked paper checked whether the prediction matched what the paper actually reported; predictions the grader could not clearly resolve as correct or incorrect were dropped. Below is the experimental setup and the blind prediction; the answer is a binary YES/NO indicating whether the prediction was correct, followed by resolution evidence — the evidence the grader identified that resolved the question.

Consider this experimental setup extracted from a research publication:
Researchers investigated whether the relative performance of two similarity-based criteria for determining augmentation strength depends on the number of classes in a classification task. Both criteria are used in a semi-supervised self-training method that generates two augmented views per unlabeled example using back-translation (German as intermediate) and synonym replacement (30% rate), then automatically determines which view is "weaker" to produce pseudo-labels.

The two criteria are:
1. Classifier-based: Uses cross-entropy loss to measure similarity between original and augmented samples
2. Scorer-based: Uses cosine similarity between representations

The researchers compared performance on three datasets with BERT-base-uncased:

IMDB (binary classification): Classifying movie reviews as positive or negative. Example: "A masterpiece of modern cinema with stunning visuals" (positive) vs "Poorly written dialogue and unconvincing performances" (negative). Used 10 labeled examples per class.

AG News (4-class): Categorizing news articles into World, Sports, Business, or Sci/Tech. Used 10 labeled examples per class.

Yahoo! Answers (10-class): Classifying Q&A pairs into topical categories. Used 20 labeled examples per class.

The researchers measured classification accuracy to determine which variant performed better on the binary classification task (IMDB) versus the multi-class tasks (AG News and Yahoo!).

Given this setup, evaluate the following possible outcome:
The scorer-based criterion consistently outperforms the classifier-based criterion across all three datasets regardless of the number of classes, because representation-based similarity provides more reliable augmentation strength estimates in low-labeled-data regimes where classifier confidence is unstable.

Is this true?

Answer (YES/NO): NO